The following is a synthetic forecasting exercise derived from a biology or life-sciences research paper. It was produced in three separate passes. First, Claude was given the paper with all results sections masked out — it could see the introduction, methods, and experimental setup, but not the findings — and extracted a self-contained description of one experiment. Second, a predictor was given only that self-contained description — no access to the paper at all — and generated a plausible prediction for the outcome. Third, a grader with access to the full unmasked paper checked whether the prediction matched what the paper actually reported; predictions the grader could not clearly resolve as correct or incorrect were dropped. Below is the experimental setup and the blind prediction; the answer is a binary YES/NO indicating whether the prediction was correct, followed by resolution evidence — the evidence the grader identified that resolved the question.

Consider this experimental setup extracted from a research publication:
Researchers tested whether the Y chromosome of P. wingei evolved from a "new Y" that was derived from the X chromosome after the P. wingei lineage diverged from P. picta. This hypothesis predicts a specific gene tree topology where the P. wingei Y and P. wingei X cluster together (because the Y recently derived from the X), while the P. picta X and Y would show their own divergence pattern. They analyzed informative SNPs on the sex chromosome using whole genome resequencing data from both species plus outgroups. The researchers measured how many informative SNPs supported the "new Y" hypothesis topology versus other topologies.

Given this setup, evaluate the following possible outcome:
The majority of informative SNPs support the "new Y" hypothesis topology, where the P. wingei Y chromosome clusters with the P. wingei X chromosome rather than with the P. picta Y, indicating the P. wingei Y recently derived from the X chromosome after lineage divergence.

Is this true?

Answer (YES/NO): NO